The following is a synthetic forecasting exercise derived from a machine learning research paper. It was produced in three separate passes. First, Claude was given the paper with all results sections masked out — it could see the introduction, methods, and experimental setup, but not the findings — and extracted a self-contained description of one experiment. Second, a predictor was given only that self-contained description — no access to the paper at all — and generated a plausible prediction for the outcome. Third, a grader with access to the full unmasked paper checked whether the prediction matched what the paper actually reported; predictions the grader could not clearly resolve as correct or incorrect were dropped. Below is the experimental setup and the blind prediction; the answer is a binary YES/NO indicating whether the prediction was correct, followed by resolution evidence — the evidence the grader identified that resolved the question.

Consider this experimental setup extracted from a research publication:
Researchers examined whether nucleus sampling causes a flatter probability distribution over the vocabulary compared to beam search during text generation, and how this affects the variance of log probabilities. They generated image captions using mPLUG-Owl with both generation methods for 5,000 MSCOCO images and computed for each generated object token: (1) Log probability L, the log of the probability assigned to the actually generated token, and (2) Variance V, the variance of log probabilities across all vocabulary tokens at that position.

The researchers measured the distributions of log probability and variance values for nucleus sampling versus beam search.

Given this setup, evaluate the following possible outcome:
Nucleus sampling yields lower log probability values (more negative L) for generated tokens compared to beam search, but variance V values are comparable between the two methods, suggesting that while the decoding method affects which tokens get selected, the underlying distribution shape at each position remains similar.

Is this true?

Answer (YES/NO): NO